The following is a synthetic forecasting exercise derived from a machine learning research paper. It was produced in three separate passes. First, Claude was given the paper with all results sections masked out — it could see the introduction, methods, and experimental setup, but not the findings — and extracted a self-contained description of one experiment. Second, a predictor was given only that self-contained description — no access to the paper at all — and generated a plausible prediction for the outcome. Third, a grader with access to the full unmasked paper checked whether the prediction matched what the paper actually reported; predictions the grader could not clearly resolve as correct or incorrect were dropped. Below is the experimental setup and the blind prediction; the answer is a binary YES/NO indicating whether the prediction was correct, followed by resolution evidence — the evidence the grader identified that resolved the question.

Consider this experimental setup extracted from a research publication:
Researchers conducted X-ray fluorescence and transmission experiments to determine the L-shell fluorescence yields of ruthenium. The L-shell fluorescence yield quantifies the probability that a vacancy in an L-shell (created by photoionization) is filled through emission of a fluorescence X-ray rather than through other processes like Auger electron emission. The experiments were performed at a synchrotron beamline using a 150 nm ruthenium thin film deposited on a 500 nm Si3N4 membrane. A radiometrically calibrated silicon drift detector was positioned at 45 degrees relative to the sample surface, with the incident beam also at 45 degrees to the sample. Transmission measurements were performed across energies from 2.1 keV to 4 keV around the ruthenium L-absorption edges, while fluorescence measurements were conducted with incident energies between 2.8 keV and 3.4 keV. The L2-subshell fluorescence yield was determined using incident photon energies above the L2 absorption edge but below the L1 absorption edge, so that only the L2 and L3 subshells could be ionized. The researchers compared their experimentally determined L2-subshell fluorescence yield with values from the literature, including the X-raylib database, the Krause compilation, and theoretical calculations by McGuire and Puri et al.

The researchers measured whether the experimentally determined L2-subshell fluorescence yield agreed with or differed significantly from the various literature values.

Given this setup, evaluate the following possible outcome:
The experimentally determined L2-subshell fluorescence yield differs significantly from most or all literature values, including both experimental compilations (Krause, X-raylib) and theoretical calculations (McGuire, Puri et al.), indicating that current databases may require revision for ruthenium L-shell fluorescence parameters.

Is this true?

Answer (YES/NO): NO